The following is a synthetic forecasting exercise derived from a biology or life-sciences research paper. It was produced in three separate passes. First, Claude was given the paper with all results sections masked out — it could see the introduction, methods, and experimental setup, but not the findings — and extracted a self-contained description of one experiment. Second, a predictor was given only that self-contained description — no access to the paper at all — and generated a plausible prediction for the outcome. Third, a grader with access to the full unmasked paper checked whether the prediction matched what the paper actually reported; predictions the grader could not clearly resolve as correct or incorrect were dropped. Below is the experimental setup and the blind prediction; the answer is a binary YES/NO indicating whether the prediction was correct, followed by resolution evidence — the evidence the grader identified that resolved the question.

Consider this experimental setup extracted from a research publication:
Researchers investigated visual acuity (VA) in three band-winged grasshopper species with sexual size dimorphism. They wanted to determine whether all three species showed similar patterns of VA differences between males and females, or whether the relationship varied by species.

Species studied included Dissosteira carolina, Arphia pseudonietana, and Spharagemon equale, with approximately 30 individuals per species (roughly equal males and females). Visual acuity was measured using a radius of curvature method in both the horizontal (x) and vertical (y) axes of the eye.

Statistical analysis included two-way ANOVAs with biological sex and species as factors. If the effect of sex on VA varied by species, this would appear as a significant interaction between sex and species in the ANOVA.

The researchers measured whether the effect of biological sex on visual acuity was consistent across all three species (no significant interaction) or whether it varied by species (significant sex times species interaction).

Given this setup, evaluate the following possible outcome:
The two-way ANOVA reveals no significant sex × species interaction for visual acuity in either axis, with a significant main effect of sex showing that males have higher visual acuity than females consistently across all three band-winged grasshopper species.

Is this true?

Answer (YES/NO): NO